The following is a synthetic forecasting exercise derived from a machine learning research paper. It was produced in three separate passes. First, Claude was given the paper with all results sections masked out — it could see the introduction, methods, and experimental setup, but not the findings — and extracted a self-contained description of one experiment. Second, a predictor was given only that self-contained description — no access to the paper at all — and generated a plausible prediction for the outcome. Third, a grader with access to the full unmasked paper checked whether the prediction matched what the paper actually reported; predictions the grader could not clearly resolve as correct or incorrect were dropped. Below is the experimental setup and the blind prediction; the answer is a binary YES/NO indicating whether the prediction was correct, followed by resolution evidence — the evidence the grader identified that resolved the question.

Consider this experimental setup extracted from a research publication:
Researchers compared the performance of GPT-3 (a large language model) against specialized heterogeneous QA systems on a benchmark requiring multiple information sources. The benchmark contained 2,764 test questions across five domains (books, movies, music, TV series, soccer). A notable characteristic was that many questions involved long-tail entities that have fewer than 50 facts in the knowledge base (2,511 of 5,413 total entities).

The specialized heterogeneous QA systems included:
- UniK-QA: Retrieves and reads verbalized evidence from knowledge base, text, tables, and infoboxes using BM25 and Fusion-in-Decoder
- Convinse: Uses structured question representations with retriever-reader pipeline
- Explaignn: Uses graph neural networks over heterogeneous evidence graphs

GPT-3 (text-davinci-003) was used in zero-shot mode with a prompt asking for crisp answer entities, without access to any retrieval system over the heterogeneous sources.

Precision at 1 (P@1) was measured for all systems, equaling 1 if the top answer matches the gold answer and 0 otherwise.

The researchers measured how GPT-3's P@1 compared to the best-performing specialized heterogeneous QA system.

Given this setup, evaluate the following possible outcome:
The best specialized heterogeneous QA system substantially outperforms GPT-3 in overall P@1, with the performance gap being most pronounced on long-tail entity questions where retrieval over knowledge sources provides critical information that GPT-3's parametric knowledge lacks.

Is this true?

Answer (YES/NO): NO